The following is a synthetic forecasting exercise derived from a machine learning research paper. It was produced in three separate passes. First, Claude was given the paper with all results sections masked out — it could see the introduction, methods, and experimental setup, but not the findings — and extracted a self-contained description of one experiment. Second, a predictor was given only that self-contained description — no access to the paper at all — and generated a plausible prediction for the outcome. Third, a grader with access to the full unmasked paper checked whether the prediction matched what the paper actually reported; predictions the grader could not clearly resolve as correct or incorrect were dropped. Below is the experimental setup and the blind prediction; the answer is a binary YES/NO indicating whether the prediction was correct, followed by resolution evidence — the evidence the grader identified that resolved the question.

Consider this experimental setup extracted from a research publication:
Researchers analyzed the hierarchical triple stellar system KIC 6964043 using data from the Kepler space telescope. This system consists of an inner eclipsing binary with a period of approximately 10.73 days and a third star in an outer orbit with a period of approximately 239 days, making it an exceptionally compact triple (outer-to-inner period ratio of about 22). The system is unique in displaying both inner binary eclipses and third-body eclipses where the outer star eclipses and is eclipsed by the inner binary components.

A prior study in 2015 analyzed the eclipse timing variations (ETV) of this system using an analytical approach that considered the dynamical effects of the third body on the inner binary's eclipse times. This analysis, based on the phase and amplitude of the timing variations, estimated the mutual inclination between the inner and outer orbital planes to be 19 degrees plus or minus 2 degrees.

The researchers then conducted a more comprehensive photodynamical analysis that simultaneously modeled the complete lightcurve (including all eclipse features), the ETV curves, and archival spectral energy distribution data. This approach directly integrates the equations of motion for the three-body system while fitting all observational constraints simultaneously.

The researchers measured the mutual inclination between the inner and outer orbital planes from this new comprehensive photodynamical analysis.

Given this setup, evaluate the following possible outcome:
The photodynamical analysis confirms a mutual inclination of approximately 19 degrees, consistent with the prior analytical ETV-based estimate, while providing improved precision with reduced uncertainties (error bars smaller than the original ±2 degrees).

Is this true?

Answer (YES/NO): NO